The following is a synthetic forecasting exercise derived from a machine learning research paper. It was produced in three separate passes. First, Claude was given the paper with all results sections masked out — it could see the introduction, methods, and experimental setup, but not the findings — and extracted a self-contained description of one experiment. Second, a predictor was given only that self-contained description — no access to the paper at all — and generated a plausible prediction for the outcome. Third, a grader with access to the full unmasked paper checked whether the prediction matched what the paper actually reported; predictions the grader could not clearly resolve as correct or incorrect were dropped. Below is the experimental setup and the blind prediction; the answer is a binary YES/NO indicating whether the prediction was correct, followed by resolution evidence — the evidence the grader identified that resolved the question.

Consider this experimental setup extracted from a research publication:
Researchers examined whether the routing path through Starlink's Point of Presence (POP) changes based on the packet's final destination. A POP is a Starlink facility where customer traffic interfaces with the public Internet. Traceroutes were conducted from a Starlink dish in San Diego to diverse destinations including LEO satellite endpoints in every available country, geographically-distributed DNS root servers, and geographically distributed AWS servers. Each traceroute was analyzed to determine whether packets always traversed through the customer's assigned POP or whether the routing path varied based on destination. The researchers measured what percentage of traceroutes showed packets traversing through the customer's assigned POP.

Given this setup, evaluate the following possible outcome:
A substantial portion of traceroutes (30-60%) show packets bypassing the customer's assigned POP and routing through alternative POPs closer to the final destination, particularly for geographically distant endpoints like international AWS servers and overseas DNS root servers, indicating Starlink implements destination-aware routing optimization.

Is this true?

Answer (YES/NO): NO